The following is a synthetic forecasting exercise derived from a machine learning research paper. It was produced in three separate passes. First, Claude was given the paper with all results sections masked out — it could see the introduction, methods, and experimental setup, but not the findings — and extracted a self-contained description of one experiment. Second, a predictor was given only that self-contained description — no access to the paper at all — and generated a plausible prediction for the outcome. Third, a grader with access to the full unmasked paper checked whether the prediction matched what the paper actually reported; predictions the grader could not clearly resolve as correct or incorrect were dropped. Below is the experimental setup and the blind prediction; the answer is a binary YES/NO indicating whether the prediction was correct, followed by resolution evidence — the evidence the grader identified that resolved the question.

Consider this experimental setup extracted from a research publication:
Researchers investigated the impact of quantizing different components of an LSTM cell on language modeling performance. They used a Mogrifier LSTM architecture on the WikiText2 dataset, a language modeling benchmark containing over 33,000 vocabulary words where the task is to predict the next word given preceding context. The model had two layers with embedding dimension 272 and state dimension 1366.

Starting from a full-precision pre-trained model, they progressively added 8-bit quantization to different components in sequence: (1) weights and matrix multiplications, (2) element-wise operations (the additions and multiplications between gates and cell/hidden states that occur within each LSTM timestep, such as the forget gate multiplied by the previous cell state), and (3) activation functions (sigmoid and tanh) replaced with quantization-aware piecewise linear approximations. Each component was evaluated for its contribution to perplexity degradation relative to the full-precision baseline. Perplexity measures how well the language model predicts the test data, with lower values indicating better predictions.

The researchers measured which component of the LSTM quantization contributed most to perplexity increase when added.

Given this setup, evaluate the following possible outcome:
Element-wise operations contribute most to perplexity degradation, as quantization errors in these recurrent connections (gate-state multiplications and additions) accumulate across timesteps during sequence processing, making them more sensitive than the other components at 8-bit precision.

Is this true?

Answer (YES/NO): YES